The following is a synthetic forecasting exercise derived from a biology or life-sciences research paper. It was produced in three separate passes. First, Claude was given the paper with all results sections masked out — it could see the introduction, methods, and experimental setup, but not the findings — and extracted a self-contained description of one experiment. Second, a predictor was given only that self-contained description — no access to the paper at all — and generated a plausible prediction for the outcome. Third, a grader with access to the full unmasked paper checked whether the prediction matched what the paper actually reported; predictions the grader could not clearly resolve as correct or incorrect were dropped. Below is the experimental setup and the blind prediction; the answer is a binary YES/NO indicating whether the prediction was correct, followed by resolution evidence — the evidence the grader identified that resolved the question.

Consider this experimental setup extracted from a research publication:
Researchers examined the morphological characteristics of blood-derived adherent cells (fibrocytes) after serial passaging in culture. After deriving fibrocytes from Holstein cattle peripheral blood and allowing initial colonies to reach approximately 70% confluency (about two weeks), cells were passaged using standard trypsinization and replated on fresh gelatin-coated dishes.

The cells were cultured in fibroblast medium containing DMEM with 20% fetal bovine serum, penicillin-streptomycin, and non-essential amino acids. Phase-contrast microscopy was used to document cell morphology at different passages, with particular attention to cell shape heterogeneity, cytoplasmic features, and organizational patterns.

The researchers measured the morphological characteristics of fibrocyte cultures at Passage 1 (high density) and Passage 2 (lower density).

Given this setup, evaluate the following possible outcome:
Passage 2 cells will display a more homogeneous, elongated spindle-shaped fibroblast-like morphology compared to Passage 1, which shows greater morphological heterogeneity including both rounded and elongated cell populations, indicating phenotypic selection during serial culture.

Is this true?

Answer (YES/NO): NO